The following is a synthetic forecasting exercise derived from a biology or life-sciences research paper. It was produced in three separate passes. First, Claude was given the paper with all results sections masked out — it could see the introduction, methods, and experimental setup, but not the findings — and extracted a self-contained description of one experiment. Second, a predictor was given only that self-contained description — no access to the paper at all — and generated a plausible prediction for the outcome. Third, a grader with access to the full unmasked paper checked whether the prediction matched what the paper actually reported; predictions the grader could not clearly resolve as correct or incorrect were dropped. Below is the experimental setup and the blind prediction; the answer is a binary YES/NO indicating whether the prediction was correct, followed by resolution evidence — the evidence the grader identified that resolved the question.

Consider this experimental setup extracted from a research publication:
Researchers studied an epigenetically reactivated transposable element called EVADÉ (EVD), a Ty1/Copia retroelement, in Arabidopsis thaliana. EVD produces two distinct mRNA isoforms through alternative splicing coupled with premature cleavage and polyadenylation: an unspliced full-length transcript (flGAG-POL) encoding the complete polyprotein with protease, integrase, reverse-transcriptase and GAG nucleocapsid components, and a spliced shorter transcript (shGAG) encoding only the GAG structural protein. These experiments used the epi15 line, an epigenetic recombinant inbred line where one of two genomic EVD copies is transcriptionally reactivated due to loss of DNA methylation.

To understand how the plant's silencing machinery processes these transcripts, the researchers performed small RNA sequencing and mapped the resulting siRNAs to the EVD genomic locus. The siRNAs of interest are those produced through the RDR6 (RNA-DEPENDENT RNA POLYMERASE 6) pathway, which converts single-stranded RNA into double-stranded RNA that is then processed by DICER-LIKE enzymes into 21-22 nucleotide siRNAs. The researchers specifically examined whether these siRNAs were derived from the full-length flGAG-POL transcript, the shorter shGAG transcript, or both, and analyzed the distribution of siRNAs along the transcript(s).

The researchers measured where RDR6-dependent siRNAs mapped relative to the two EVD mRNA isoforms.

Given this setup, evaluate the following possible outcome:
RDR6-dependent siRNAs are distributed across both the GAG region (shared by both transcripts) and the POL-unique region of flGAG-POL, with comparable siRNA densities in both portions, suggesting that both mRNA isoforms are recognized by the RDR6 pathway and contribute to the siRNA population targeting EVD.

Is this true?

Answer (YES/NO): NO